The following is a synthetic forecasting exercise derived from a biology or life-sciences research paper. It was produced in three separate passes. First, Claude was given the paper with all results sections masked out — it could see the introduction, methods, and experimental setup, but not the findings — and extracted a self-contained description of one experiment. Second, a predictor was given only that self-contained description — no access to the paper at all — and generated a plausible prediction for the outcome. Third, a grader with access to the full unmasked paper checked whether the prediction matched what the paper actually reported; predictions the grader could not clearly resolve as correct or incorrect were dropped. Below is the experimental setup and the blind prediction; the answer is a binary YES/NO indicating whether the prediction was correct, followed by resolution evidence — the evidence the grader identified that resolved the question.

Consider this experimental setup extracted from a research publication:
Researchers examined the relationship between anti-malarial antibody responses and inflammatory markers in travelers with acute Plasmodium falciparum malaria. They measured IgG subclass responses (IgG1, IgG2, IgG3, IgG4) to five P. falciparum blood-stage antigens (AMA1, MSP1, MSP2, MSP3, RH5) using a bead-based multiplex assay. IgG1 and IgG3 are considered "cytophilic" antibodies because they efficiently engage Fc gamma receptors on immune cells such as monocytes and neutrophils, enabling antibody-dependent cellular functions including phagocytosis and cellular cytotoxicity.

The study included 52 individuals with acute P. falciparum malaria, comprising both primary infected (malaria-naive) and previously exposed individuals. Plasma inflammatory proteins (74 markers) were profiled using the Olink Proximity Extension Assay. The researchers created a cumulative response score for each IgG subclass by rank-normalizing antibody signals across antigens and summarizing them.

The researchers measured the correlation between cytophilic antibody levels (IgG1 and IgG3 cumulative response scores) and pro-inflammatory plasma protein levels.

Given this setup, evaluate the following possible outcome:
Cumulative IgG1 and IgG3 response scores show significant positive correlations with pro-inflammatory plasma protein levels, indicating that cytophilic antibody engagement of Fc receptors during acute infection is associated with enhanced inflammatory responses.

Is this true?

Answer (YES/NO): NO